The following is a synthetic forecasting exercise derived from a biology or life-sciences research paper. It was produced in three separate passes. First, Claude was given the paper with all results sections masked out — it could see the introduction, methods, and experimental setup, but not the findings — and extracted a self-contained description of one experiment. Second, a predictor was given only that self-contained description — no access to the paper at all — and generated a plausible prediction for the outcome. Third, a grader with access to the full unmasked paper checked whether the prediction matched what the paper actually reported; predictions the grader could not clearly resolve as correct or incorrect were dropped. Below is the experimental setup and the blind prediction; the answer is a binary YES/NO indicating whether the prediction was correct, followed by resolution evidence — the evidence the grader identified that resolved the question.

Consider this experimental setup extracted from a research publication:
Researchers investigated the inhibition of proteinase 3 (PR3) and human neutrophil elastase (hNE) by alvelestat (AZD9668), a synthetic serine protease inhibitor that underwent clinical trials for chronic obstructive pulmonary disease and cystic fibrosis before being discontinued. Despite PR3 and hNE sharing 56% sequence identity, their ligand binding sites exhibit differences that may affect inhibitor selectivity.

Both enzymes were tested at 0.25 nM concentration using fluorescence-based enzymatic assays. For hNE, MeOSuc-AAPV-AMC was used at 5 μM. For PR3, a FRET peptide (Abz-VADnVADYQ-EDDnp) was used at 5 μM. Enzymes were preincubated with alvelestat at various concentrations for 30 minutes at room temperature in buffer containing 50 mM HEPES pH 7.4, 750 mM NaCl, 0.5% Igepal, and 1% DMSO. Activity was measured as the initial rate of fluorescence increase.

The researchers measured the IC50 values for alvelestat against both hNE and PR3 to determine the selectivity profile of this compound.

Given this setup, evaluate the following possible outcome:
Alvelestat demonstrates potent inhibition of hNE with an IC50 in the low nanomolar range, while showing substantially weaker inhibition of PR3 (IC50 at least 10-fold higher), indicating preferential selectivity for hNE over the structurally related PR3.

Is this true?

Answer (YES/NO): NO